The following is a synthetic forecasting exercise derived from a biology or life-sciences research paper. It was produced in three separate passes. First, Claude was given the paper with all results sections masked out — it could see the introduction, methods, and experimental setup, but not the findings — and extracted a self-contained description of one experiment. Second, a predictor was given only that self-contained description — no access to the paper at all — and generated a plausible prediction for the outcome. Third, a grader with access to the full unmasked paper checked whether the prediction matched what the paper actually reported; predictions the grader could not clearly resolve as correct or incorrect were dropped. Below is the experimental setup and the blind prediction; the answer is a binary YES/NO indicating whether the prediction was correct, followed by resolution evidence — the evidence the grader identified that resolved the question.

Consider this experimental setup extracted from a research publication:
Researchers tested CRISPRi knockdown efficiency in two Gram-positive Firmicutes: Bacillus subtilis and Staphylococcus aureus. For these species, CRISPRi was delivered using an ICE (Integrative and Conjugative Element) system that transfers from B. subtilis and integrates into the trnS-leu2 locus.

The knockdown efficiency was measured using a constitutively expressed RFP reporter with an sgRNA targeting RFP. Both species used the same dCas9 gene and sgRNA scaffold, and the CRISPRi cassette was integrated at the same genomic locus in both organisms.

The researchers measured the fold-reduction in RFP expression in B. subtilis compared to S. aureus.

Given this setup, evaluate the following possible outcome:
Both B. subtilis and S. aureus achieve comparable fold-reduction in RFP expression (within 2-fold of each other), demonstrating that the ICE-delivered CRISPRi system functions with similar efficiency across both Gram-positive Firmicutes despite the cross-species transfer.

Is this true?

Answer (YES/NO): YES